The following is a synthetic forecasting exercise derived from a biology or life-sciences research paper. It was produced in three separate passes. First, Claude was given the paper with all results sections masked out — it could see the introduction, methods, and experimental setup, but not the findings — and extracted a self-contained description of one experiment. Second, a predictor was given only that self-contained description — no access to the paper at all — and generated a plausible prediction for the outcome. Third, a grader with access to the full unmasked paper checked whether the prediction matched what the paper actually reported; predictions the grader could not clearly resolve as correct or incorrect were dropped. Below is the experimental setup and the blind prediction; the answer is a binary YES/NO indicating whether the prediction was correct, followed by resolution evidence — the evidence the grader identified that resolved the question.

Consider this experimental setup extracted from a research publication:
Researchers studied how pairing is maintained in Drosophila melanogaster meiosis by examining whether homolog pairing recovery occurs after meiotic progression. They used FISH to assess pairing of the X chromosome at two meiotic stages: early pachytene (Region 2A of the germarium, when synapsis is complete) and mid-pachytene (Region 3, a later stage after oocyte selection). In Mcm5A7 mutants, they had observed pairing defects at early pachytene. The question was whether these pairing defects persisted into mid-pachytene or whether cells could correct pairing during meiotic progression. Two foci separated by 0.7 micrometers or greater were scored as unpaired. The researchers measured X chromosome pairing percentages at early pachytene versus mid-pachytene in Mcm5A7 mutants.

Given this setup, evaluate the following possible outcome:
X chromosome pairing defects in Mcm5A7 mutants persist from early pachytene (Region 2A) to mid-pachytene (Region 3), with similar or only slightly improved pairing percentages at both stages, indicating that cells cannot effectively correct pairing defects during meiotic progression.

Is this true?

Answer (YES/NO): YES